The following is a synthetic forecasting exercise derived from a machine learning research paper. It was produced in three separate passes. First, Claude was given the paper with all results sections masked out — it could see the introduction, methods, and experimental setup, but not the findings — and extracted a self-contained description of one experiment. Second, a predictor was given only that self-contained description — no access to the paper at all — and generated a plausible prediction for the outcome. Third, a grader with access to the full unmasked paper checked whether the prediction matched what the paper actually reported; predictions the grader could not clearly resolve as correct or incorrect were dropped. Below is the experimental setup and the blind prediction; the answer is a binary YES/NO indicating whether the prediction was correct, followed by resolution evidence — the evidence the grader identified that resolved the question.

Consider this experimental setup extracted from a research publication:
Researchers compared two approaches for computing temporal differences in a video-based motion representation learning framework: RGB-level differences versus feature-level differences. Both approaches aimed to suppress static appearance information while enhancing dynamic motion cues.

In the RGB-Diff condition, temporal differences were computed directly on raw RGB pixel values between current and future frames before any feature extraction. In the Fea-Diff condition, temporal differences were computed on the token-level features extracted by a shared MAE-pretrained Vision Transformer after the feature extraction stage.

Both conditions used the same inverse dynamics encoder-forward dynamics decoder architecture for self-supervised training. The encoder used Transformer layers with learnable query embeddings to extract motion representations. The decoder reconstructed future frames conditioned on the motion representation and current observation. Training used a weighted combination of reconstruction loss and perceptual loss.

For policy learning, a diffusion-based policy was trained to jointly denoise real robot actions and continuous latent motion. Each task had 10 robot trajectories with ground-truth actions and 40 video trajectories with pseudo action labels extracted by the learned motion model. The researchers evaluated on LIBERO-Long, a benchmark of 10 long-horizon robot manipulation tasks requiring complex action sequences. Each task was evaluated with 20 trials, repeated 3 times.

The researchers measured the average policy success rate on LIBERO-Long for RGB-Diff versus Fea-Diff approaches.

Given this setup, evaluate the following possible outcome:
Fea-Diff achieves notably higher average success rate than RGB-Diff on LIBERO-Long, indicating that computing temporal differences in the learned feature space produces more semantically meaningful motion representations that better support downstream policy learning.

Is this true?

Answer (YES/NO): NO